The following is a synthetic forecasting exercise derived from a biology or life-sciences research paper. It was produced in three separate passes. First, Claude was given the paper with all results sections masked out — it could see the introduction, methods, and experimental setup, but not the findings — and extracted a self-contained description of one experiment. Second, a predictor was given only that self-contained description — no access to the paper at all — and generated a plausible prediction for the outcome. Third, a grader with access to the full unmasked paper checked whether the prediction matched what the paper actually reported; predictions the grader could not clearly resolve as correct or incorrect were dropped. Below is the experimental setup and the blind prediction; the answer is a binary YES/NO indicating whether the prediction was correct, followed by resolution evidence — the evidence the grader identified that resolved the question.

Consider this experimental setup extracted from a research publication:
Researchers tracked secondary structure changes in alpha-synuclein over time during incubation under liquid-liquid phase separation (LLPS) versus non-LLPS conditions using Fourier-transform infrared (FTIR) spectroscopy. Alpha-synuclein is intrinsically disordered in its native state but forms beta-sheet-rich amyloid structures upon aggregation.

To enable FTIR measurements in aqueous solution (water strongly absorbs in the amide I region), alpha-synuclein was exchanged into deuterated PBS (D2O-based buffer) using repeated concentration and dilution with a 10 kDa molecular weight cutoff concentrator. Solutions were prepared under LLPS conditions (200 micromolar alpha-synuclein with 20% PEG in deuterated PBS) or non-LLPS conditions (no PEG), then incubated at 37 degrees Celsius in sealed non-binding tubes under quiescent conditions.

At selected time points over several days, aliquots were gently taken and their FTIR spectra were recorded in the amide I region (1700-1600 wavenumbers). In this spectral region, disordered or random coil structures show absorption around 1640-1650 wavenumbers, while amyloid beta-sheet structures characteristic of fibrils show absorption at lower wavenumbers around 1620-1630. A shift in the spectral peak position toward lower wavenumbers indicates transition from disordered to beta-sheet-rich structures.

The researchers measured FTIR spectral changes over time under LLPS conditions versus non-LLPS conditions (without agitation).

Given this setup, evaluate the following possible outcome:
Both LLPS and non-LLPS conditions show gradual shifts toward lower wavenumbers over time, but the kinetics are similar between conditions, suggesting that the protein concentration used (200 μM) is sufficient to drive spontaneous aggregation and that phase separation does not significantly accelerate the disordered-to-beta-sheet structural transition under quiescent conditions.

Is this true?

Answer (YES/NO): NO